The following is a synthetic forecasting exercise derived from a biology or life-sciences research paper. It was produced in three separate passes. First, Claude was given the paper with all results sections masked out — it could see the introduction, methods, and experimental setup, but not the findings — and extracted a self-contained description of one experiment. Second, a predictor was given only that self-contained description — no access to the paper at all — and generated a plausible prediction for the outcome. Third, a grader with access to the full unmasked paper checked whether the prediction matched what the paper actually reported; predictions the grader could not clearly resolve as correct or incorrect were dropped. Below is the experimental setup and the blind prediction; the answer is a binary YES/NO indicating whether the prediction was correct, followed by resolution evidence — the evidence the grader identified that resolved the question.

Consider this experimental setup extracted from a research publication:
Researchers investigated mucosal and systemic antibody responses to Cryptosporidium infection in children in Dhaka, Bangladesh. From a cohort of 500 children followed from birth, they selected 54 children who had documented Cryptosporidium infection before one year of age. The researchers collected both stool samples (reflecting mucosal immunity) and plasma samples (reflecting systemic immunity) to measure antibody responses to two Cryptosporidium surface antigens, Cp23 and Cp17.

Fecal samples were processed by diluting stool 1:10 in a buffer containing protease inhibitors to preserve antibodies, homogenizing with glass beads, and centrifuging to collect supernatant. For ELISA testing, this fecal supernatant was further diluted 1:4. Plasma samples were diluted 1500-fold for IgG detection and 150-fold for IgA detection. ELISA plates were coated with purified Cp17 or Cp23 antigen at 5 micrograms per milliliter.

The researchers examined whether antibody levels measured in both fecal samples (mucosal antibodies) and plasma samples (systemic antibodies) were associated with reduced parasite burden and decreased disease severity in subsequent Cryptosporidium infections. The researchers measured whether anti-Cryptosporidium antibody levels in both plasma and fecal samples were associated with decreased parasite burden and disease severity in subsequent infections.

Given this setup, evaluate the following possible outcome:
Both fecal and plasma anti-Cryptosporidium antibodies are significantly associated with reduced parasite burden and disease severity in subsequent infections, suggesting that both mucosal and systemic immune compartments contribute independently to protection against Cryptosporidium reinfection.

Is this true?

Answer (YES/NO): NO